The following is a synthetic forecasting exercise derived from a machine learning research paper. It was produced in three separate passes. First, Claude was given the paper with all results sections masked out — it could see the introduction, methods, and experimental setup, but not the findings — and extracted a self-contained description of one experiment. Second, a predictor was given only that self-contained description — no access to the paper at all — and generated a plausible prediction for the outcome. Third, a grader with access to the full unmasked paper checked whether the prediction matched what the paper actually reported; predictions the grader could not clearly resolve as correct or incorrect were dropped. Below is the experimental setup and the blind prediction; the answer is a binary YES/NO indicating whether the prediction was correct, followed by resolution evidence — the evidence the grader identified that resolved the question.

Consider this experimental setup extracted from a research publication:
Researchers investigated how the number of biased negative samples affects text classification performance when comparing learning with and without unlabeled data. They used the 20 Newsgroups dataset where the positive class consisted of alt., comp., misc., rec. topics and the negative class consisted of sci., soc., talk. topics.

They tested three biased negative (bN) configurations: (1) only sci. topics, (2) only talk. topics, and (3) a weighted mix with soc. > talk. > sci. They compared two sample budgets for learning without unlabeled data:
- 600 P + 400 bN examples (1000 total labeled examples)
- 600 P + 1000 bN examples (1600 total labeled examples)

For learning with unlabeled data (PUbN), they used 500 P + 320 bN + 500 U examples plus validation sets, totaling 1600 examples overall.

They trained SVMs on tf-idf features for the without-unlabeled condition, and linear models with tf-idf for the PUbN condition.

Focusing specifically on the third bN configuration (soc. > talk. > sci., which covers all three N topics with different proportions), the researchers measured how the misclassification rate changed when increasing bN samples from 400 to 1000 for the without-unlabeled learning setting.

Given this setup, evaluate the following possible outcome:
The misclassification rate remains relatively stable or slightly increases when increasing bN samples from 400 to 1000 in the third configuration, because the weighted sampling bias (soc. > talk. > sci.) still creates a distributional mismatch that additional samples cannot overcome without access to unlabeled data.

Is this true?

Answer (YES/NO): NO